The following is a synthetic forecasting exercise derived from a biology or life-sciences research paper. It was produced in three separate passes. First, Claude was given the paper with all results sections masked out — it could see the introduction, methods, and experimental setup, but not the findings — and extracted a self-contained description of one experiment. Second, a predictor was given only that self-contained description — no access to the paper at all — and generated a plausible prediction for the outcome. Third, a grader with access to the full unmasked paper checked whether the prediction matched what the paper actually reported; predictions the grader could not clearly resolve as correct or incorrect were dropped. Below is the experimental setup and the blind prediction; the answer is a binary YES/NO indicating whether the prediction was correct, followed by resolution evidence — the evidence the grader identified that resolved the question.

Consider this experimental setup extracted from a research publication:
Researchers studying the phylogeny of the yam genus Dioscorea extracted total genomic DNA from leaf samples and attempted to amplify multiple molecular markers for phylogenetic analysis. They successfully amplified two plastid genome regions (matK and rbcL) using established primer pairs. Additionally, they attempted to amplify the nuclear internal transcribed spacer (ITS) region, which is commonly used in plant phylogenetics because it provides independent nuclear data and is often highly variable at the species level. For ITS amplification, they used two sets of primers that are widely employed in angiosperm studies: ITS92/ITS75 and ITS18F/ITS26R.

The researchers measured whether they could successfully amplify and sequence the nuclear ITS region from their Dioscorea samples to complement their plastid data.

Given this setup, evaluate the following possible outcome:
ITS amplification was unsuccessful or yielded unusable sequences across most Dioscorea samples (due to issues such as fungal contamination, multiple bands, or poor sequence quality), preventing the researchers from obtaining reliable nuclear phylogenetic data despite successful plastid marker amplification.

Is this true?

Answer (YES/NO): YES